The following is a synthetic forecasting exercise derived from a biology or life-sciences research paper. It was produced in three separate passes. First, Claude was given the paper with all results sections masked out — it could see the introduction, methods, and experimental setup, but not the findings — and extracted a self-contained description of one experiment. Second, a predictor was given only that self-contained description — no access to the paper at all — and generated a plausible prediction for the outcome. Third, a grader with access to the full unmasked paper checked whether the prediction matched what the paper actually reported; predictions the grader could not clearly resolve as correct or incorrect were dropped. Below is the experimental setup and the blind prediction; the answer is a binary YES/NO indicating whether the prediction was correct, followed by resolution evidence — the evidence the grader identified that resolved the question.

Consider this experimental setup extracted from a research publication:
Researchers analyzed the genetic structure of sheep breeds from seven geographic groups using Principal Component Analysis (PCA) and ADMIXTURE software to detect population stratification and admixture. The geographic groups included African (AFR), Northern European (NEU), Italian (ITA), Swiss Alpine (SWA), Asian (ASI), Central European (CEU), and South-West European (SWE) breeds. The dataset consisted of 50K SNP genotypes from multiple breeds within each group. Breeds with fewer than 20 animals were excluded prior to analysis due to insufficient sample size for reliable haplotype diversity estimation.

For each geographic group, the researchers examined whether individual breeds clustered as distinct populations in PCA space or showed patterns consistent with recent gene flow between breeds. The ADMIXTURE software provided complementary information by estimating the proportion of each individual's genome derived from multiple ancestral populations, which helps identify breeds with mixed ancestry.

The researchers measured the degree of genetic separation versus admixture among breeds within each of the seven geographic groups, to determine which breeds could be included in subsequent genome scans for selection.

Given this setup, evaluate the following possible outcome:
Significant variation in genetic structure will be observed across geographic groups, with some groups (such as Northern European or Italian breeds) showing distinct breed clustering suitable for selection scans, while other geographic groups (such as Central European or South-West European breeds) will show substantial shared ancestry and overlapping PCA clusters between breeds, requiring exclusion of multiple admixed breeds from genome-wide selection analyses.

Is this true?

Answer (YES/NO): YES